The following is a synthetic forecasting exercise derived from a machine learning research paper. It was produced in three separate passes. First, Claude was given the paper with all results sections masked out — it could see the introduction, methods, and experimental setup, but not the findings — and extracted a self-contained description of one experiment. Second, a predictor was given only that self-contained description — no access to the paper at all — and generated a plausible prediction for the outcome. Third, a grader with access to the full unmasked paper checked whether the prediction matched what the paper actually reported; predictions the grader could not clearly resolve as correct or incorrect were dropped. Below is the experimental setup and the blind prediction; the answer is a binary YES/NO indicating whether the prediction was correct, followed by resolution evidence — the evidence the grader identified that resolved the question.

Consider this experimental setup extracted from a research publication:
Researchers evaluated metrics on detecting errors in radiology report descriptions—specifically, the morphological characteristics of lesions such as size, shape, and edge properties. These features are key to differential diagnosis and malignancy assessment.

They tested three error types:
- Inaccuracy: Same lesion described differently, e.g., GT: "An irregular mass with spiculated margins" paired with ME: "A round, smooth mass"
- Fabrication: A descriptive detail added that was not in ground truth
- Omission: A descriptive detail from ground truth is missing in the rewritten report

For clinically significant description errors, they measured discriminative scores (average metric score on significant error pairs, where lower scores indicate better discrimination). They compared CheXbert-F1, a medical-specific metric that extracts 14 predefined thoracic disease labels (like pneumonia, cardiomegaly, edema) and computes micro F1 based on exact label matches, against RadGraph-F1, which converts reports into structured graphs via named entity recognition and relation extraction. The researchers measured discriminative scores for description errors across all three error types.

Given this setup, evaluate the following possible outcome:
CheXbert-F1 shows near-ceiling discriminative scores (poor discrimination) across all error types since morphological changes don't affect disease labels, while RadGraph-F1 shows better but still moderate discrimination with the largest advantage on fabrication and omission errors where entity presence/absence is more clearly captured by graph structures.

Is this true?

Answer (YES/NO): NO